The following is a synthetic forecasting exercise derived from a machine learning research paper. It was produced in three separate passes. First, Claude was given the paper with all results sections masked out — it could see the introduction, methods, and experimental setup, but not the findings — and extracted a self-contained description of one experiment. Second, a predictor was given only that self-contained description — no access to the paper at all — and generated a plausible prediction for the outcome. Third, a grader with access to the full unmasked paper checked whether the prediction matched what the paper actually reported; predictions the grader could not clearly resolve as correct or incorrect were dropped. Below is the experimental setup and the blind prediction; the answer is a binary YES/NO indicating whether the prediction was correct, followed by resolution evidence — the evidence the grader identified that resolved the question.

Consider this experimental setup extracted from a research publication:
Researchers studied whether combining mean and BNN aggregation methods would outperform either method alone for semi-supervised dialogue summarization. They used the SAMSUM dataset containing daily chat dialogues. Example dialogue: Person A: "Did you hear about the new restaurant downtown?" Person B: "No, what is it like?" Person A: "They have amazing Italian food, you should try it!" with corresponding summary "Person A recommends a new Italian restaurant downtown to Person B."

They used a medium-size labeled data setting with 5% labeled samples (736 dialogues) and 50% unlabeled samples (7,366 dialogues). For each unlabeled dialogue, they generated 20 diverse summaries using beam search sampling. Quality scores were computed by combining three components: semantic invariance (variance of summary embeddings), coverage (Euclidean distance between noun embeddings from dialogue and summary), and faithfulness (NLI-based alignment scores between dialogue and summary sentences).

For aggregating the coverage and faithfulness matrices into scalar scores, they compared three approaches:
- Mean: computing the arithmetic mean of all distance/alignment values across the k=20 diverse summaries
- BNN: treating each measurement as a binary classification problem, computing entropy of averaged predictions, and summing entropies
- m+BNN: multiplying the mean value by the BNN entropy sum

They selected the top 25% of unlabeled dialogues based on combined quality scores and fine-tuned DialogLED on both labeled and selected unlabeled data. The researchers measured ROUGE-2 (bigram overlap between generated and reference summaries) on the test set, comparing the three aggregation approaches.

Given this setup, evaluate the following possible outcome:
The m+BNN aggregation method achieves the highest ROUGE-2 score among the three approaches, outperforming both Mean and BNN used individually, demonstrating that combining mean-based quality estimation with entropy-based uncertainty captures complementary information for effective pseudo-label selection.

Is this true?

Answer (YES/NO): NO